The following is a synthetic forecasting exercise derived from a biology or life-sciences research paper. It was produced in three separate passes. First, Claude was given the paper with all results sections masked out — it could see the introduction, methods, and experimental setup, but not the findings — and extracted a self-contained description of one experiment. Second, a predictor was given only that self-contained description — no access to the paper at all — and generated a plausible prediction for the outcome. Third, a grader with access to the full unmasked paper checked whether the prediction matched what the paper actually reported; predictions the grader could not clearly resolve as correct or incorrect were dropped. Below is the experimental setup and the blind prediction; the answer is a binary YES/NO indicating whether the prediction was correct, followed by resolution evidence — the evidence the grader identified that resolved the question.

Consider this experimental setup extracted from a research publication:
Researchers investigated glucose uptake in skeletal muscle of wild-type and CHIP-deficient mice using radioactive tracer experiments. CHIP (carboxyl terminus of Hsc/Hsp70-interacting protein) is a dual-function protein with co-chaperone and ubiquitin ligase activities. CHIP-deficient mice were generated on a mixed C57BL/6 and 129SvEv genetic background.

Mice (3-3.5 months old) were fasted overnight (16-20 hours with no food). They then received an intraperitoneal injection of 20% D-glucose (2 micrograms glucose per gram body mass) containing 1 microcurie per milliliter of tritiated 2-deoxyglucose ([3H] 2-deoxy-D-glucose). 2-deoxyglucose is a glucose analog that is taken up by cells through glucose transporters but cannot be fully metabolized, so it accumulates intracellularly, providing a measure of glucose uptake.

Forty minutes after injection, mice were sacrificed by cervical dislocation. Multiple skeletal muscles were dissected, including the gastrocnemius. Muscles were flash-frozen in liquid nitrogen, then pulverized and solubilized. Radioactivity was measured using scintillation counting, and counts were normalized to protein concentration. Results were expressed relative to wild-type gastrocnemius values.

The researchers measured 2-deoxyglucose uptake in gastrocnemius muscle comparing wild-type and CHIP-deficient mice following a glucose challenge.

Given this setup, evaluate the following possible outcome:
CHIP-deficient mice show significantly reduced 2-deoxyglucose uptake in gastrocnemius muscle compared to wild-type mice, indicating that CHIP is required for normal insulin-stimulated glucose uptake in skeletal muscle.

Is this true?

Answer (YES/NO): YES